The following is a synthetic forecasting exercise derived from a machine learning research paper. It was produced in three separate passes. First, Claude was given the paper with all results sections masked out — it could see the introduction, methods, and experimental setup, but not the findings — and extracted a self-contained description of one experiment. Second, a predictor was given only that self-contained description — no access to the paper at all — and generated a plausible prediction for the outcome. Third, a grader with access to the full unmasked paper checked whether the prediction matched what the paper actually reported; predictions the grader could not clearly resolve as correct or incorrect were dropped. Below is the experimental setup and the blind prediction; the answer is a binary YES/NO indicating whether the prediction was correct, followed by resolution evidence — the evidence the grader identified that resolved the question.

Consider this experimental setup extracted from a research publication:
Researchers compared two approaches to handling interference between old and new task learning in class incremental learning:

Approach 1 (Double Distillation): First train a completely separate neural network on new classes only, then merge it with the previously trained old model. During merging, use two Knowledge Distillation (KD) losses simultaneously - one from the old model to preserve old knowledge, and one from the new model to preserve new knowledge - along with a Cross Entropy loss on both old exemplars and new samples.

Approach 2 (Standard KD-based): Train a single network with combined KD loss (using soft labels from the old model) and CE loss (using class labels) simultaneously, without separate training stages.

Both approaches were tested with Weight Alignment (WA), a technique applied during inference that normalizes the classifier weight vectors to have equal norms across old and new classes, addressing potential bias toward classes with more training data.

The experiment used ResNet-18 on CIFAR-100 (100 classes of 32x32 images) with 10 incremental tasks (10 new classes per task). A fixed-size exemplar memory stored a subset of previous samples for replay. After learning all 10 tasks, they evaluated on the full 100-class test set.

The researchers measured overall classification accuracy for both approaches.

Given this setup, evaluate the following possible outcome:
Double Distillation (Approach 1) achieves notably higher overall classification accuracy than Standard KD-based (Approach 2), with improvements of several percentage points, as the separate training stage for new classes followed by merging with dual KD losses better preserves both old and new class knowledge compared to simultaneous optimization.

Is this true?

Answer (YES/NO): NO